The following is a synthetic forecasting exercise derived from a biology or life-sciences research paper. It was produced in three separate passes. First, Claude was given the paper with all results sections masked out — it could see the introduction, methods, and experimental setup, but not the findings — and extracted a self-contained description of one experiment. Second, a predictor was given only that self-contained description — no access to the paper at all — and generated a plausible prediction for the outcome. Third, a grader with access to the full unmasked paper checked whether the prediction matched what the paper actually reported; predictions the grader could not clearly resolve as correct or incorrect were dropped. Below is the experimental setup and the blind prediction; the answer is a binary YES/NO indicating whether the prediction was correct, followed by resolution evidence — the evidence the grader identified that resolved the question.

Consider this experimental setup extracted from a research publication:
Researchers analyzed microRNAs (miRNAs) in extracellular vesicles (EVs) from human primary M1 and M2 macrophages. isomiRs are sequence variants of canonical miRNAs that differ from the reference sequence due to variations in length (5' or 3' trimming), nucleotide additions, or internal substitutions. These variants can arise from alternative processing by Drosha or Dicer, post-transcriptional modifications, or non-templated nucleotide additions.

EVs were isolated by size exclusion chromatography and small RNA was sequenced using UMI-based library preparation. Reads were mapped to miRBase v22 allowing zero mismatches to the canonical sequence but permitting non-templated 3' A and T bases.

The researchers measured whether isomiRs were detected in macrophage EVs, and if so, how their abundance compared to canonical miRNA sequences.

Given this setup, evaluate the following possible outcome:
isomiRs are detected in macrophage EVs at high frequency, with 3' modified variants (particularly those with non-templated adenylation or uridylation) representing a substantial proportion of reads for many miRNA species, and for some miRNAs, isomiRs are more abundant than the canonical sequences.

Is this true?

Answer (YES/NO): NO